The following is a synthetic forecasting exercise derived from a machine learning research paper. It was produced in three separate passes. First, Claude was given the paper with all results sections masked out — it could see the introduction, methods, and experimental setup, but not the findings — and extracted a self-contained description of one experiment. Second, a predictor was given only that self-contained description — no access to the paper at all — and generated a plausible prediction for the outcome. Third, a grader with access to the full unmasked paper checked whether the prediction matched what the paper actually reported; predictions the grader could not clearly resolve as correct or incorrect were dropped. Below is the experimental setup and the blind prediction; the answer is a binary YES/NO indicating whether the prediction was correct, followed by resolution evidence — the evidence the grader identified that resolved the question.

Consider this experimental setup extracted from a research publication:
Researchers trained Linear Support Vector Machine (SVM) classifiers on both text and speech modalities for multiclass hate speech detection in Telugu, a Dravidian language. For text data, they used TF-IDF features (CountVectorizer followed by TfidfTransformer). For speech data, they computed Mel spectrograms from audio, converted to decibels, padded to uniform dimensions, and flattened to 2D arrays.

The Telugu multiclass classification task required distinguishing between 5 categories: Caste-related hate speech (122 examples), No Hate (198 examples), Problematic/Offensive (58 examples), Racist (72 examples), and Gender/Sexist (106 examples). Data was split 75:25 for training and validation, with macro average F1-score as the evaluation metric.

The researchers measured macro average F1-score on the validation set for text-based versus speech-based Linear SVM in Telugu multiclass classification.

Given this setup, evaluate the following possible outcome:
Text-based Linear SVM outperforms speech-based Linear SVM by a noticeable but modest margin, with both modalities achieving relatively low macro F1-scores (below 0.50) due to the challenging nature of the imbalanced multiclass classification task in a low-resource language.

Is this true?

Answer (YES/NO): NO